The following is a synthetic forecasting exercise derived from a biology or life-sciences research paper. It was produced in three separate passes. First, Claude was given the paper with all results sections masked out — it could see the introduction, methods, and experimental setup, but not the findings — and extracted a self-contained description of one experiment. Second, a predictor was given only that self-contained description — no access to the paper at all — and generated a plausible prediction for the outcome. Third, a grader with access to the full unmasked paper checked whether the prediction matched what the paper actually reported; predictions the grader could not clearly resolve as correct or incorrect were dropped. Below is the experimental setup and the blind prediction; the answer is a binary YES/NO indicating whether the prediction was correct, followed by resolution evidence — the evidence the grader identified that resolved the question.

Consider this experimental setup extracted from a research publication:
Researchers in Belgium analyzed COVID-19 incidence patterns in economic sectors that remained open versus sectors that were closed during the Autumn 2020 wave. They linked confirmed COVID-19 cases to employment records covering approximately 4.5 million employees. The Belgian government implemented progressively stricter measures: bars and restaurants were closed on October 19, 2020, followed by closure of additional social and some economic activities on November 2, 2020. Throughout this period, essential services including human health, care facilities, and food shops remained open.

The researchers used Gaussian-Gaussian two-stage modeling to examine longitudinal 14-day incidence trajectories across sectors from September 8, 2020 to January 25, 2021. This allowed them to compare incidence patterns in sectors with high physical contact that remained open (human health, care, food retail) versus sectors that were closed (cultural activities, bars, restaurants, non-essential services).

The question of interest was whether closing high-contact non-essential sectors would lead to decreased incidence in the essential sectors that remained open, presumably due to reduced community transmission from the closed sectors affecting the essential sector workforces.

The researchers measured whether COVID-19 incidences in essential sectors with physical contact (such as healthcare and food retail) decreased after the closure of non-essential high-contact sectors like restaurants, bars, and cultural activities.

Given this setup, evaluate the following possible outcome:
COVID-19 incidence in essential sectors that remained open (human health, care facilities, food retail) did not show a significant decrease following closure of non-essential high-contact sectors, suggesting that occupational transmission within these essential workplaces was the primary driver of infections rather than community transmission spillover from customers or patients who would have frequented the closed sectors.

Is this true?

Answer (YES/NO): NO